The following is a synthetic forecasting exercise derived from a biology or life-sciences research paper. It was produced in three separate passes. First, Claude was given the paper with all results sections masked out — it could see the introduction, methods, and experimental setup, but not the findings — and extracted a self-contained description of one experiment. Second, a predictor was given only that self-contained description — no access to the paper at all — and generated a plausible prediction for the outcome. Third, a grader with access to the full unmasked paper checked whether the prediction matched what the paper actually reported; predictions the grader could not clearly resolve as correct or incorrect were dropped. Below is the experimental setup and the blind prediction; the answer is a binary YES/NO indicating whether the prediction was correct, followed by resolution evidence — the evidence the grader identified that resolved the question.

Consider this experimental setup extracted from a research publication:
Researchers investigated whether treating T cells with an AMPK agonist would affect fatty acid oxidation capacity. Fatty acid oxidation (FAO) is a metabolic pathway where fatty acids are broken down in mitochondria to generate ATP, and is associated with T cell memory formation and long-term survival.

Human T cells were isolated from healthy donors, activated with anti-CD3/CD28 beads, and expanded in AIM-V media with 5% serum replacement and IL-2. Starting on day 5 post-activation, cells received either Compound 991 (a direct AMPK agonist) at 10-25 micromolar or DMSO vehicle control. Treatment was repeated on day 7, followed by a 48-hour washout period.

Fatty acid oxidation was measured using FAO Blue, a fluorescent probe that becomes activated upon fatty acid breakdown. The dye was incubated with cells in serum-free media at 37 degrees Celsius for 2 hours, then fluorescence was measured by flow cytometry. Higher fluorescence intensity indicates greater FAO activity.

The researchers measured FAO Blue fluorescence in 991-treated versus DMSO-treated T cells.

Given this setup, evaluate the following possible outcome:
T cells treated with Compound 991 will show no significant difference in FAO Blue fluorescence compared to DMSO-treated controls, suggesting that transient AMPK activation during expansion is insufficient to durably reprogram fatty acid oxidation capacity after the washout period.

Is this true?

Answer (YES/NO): NO